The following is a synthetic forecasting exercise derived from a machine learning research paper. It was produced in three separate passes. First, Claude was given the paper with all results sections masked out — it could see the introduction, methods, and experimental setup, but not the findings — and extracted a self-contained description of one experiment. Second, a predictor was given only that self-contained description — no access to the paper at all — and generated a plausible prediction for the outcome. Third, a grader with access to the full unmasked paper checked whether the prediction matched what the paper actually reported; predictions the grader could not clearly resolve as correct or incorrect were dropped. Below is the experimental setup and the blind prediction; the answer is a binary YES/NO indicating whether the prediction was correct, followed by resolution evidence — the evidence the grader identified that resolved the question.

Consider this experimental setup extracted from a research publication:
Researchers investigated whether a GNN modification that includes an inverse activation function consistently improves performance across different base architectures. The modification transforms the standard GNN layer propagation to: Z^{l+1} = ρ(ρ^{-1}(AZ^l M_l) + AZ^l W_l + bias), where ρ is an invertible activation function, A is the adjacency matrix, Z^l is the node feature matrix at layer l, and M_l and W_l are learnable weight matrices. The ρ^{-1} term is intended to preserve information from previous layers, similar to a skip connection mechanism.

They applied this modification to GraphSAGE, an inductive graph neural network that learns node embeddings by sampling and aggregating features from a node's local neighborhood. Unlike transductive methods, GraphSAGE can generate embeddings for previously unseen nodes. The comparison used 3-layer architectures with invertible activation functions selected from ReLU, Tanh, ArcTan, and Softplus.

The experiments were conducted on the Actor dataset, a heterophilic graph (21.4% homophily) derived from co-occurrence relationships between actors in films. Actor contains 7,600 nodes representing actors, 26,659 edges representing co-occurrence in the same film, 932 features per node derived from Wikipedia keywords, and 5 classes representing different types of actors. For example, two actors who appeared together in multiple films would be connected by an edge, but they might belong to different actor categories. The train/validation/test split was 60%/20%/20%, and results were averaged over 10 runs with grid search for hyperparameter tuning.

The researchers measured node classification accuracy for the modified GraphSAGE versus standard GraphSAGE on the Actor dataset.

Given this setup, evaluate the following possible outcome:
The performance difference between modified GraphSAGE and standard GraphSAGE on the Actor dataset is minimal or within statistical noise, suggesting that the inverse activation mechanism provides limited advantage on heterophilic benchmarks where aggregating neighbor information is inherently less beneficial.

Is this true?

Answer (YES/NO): YES